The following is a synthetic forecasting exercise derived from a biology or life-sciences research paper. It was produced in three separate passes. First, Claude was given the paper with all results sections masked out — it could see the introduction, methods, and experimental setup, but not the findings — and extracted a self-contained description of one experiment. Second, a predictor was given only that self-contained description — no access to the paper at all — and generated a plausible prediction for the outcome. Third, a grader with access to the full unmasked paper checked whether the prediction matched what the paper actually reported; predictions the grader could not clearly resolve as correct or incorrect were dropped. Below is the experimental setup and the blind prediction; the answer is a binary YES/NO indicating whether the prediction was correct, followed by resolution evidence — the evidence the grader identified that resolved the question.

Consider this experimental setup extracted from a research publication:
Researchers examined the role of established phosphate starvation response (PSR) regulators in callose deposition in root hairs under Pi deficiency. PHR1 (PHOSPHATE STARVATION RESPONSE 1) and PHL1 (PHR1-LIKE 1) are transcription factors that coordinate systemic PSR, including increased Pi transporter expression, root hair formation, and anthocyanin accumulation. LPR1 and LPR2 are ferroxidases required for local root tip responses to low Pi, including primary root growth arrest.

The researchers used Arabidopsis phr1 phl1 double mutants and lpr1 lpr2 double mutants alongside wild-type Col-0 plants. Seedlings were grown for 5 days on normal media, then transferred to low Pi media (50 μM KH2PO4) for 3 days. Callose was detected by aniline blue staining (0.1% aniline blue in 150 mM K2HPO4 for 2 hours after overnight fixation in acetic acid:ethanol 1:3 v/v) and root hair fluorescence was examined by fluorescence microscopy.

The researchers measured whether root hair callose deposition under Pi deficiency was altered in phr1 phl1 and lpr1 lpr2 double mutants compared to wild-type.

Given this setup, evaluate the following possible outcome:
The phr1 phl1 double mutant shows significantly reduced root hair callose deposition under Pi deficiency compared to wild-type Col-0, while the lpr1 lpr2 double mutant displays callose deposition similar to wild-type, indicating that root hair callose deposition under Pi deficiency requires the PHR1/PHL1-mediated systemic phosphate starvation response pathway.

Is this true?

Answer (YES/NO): NO